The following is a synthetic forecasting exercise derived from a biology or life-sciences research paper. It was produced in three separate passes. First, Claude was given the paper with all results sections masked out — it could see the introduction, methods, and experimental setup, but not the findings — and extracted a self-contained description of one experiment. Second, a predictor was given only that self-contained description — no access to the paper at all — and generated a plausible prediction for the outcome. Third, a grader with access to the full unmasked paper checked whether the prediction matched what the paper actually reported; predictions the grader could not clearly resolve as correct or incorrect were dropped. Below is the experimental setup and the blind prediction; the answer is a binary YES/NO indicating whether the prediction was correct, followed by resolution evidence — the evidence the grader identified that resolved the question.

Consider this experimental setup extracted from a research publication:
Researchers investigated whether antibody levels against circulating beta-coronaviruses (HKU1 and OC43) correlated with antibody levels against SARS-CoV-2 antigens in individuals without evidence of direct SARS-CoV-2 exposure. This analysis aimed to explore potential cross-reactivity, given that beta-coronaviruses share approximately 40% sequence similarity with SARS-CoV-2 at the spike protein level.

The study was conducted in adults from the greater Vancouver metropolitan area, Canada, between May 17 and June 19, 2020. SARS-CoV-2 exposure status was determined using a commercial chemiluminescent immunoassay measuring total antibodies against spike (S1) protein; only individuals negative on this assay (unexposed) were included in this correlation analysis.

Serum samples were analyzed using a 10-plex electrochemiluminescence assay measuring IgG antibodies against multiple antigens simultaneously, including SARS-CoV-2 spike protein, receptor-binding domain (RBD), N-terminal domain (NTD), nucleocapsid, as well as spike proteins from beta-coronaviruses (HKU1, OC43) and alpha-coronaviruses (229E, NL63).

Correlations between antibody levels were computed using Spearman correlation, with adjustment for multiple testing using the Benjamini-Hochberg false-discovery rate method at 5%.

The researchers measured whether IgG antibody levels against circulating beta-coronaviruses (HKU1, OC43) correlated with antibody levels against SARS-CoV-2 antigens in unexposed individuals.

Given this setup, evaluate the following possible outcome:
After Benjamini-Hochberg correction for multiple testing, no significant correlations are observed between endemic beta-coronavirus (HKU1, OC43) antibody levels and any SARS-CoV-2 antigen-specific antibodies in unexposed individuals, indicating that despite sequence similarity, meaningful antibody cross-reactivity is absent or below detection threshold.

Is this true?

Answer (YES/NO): NO